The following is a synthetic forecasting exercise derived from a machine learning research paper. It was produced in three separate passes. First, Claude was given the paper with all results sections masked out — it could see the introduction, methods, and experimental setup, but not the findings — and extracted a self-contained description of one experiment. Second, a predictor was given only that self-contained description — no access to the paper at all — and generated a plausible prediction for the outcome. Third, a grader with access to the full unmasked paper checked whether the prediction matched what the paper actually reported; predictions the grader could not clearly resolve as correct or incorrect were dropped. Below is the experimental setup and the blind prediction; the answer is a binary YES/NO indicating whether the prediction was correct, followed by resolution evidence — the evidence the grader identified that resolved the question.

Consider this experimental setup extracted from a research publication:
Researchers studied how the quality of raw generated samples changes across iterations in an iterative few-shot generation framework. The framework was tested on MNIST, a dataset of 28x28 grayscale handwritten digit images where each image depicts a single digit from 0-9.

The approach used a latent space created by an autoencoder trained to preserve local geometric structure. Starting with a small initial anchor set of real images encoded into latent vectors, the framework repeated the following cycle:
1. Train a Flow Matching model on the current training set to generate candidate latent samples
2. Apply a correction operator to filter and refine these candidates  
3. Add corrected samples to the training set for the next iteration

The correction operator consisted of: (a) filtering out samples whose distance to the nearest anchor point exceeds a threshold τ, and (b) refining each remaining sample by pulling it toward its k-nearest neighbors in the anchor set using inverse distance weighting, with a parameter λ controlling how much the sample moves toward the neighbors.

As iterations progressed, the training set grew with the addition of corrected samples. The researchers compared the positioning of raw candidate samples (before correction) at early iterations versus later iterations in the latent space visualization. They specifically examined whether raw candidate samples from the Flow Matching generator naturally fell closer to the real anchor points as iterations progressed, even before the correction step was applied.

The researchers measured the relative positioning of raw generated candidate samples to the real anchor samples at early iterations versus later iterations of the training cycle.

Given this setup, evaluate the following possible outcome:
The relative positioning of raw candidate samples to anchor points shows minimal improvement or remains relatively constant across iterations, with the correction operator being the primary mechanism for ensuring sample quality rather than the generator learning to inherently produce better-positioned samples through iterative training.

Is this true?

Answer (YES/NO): NO